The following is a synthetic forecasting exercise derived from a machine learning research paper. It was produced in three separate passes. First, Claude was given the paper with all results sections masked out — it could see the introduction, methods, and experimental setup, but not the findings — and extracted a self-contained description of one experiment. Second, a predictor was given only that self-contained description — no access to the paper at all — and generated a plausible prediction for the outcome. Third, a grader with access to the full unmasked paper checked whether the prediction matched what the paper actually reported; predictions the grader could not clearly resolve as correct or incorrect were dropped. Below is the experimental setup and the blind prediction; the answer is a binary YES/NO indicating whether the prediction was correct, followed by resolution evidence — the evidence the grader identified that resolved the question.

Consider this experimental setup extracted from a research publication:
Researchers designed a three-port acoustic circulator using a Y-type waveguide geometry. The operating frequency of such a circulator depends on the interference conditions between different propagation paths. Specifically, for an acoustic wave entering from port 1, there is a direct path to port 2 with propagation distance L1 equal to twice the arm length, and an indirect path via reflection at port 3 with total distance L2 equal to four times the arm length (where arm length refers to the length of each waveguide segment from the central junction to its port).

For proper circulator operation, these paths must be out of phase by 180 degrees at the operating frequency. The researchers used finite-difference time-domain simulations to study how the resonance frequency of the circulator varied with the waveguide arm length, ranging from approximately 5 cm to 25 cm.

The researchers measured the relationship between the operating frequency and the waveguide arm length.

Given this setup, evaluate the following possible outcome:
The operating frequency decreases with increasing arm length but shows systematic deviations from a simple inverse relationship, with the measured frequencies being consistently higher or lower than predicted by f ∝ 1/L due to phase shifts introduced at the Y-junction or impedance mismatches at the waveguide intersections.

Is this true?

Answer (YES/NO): NO